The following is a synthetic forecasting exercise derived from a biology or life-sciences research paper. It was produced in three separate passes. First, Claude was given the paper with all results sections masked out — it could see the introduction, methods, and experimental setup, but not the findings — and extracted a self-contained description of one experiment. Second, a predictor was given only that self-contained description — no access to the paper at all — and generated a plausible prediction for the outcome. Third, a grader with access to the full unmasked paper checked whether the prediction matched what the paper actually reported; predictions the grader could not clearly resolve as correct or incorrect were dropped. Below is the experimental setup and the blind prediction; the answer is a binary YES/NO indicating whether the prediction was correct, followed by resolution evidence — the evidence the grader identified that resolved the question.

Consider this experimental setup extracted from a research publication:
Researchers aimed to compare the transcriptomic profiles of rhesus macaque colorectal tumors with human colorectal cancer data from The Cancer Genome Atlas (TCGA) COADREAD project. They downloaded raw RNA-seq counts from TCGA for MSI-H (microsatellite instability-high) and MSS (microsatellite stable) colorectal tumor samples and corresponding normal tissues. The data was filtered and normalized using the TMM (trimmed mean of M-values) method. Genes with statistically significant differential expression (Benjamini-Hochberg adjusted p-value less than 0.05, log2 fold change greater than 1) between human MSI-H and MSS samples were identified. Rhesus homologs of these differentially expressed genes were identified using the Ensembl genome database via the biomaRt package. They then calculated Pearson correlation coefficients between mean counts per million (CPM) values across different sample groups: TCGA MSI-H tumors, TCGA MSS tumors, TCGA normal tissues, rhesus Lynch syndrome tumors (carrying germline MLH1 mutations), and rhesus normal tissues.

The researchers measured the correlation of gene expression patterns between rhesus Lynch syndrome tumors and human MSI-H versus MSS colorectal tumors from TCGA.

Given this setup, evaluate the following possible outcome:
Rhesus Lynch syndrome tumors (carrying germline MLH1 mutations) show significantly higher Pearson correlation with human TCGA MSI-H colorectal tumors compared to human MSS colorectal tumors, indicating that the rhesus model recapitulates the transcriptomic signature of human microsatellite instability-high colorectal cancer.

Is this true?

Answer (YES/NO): YES